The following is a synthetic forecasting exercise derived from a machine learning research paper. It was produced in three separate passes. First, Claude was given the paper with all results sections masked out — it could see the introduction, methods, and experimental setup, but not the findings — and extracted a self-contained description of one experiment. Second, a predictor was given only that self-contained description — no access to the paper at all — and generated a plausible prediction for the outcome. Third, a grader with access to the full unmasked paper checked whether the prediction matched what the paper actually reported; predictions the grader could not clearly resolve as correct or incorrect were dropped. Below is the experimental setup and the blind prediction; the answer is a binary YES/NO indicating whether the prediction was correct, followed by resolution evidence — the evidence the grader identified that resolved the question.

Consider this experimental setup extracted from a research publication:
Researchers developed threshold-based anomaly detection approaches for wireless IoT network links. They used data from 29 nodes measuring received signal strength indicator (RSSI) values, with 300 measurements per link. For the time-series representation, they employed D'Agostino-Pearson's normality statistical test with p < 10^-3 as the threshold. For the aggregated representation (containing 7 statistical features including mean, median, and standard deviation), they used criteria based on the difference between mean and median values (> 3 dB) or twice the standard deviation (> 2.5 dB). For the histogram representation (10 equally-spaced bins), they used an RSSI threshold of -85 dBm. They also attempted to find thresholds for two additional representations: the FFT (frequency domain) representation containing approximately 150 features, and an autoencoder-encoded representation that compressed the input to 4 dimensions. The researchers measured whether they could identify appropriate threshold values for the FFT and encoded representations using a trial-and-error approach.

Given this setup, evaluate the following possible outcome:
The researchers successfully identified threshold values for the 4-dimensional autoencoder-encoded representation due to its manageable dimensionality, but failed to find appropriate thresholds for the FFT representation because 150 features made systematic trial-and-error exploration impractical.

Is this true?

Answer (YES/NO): NO